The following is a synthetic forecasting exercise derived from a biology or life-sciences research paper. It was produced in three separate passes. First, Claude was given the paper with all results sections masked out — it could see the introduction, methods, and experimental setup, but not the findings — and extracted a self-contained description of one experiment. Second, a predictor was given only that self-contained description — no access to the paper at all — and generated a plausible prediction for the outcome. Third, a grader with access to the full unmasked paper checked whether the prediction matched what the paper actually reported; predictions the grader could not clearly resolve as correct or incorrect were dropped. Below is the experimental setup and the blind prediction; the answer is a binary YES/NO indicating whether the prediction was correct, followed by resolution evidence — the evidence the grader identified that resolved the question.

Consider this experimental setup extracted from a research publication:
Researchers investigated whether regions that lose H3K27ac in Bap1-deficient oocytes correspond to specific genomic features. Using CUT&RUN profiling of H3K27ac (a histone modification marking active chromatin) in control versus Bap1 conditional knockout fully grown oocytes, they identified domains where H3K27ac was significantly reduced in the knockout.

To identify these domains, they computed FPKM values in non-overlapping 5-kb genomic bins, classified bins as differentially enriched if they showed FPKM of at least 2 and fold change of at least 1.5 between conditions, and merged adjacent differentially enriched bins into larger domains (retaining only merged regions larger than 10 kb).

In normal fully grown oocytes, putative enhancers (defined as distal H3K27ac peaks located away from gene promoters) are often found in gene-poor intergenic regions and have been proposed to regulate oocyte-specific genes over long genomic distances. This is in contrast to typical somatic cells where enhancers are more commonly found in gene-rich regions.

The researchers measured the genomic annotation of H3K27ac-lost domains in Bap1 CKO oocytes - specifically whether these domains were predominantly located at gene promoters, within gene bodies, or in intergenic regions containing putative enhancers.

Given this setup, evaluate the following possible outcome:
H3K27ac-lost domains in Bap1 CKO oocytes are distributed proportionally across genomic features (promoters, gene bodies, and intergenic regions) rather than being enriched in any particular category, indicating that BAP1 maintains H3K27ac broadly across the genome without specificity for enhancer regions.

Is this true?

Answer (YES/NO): NO